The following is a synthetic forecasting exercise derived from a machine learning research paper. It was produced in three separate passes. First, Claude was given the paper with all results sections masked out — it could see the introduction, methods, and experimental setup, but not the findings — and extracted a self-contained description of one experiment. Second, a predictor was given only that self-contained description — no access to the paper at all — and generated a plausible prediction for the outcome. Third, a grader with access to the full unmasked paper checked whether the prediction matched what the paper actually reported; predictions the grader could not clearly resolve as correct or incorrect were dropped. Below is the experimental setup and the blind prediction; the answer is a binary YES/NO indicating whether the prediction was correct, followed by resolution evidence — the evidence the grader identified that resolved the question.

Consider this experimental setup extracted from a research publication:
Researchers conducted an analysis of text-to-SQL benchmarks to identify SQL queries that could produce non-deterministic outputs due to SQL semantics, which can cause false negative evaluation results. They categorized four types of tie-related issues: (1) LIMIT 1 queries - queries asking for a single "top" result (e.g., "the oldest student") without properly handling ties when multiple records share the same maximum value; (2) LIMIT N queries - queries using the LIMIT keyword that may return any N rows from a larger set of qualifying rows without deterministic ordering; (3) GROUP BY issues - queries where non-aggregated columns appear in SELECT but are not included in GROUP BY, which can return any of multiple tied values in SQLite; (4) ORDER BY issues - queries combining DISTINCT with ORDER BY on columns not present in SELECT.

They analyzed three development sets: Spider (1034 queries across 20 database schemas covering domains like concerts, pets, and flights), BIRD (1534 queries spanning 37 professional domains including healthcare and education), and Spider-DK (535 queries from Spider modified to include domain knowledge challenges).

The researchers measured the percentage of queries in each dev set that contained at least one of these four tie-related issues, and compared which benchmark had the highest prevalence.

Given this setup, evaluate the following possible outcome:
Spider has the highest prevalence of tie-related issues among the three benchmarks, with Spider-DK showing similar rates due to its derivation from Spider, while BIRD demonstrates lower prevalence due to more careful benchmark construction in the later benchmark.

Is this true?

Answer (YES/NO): NO